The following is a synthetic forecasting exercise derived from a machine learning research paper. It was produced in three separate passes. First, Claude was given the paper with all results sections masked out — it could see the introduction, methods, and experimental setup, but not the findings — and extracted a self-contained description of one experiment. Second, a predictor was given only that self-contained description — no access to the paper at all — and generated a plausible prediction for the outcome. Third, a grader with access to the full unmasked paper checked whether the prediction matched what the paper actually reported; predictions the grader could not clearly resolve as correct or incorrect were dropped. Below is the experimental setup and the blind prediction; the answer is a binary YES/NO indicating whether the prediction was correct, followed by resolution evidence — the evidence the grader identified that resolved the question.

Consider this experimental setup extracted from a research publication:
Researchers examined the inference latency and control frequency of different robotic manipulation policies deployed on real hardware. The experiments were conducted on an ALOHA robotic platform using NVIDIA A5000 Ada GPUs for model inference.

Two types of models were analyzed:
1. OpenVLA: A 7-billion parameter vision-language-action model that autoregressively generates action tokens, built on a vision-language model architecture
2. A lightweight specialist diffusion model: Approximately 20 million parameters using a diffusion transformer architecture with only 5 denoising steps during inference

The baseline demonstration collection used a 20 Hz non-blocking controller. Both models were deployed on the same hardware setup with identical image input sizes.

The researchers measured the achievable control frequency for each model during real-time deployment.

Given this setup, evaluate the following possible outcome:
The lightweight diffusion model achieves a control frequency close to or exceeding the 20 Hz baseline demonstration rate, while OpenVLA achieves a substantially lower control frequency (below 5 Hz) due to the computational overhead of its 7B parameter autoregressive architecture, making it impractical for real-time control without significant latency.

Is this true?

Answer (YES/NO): YES